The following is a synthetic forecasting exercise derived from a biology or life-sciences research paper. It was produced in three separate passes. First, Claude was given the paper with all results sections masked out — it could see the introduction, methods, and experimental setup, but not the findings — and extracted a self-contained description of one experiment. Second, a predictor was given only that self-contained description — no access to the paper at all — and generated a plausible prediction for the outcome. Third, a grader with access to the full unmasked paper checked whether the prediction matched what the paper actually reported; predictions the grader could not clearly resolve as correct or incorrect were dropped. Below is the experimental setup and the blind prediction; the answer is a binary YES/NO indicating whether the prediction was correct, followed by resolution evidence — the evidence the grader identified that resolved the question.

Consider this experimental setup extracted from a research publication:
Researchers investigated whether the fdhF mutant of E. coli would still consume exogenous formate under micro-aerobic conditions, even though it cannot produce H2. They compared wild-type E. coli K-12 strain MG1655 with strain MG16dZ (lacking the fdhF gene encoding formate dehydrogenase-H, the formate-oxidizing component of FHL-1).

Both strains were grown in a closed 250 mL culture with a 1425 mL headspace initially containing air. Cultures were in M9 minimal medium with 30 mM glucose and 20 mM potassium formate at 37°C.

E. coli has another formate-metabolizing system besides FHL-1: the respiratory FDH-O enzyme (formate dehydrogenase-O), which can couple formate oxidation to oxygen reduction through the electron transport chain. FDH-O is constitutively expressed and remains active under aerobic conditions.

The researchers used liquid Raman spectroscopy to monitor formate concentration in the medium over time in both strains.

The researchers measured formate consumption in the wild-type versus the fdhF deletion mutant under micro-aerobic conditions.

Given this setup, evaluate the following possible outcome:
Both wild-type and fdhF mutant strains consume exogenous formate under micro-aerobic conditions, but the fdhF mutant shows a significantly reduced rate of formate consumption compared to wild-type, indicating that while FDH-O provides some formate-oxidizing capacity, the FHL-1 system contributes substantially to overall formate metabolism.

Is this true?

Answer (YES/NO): YES